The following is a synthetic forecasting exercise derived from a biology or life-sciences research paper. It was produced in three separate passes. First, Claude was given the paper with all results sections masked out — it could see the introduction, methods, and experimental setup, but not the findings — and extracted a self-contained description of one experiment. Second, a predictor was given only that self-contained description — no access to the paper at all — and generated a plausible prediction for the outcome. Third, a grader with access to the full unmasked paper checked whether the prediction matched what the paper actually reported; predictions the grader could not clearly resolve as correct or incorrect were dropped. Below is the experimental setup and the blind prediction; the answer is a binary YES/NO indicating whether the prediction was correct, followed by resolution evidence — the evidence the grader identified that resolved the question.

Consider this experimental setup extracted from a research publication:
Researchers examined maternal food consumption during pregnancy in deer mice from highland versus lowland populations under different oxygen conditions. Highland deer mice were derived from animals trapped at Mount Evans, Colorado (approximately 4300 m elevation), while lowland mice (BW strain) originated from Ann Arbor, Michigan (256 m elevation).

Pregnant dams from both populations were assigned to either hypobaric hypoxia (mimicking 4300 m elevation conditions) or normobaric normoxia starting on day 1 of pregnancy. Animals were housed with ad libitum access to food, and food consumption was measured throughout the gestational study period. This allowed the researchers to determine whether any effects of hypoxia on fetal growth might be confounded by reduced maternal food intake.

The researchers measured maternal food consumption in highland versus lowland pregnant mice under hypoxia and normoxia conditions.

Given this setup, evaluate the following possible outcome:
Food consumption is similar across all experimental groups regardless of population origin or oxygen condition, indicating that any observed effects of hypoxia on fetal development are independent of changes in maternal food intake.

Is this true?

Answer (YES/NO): YES